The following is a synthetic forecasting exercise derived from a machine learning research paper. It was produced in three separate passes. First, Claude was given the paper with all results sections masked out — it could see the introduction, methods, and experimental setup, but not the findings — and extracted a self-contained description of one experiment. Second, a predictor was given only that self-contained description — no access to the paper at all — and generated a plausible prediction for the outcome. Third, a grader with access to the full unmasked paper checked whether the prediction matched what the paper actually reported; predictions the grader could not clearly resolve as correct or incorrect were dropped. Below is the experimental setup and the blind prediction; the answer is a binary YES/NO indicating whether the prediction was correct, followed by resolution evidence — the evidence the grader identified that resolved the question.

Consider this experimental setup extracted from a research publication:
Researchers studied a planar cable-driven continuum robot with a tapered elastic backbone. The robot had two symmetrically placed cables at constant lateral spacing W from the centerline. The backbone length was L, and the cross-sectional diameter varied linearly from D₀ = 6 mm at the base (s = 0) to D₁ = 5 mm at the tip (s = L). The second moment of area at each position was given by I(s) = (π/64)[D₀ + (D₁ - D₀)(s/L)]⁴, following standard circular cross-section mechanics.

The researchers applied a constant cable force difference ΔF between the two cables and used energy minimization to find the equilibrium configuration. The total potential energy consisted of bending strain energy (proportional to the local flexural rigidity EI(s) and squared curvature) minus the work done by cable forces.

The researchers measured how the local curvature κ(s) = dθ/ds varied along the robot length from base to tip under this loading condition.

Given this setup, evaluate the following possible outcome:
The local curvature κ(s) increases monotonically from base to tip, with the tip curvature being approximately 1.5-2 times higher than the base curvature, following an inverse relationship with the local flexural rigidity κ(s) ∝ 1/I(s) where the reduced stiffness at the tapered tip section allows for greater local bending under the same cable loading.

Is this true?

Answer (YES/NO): NO